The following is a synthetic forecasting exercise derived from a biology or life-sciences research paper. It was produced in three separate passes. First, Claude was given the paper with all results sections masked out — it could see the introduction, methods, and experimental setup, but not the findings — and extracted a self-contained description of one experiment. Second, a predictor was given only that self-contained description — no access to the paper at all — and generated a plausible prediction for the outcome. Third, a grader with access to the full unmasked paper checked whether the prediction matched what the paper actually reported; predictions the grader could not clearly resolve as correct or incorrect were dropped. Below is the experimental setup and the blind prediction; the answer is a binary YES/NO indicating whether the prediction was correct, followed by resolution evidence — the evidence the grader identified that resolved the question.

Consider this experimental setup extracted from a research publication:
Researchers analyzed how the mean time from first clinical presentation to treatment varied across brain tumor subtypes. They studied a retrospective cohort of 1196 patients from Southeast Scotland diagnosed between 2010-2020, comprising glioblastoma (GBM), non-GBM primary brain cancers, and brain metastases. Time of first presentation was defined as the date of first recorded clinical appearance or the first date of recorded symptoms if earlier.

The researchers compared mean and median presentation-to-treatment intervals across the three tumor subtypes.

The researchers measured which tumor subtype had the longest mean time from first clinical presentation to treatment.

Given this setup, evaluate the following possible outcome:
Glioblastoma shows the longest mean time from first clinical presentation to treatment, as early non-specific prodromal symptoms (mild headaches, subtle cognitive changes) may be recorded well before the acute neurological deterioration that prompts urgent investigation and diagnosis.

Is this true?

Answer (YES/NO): NO